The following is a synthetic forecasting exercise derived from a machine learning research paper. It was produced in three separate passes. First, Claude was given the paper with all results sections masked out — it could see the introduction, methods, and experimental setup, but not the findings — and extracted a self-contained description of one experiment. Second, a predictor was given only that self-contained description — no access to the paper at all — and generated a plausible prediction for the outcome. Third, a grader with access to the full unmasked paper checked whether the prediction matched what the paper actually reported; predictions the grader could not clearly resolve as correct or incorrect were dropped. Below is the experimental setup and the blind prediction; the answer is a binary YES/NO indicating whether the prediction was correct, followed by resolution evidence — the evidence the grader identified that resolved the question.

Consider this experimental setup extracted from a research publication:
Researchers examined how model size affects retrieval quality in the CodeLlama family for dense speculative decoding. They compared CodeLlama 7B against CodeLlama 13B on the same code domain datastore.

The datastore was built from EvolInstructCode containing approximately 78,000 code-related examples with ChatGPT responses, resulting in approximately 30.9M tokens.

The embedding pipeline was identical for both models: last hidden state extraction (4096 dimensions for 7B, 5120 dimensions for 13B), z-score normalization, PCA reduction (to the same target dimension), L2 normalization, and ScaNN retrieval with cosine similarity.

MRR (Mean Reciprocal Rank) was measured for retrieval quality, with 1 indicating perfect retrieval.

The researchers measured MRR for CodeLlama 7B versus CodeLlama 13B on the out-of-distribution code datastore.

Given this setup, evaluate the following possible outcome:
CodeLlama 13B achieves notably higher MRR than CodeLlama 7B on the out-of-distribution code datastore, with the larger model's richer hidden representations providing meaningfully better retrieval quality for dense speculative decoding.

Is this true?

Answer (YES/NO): NO